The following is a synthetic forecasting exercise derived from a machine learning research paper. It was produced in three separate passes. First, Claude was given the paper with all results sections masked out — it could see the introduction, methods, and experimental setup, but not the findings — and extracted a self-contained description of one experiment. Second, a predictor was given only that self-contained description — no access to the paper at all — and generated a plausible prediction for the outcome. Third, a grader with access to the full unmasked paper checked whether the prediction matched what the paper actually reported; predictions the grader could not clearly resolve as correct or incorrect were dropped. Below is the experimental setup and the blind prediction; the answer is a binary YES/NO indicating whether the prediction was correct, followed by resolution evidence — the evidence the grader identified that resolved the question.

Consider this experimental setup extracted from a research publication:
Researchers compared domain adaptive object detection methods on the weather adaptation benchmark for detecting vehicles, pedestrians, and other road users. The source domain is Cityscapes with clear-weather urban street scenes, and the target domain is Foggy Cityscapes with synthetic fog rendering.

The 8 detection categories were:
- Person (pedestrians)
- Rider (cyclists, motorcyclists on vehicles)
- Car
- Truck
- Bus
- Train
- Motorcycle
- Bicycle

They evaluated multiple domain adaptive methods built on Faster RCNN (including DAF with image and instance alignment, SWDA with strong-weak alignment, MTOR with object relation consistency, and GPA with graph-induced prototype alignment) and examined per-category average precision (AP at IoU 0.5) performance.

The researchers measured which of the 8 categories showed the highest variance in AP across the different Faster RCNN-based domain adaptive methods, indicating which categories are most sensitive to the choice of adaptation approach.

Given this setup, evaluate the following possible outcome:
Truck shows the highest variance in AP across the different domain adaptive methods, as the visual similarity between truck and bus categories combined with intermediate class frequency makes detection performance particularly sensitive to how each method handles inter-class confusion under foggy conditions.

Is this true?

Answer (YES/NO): NO